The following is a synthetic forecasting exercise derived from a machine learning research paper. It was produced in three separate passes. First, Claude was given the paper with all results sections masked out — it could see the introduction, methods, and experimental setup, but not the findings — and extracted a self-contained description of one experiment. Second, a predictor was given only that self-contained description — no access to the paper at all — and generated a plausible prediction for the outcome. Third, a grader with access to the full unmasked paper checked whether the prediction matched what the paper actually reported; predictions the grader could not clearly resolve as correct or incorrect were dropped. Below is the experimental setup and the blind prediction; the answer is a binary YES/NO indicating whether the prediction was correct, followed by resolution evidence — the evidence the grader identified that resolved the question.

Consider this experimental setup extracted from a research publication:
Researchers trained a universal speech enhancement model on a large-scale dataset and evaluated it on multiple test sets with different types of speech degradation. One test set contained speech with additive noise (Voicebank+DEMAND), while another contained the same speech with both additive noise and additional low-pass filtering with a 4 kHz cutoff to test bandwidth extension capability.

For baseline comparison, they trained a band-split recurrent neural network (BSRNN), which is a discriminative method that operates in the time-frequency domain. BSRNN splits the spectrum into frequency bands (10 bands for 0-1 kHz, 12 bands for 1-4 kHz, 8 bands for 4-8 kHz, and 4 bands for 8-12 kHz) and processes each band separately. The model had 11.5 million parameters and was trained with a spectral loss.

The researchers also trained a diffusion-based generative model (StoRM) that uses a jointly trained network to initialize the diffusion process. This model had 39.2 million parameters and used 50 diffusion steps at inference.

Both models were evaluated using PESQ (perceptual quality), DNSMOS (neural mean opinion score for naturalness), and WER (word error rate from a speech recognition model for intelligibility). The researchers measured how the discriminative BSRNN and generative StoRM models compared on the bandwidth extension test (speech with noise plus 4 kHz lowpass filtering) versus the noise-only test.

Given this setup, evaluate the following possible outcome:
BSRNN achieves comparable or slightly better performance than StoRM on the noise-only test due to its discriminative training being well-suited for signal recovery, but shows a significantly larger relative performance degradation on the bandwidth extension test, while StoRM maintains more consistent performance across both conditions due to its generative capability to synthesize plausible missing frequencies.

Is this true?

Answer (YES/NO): NO